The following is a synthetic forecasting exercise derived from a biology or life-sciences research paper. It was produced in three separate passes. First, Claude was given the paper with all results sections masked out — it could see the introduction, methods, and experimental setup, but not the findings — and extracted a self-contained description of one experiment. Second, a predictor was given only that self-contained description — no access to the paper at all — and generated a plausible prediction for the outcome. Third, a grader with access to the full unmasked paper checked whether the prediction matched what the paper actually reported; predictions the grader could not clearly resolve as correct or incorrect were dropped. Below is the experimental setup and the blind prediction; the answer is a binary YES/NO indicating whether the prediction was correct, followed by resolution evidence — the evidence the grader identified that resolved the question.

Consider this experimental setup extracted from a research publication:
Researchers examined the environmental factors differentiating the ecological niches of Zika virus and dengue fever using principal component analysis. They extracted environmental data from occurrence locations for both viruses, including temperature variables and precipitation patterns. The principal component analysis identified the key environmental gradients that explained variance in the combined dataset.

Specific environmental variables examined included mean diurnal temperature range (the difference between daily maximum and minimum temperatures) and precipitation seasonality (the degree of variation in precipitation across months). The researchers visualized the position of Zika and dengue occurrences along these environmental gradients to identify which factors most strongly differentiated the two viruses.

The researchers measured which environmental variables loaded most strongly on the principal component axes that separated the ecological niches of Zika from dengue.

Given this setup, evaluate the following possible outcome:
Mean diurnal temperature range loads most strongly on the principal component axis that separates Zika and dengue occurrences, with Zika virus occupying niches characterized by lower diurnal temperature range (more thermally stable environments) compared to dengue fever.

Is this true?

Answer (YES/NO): NO